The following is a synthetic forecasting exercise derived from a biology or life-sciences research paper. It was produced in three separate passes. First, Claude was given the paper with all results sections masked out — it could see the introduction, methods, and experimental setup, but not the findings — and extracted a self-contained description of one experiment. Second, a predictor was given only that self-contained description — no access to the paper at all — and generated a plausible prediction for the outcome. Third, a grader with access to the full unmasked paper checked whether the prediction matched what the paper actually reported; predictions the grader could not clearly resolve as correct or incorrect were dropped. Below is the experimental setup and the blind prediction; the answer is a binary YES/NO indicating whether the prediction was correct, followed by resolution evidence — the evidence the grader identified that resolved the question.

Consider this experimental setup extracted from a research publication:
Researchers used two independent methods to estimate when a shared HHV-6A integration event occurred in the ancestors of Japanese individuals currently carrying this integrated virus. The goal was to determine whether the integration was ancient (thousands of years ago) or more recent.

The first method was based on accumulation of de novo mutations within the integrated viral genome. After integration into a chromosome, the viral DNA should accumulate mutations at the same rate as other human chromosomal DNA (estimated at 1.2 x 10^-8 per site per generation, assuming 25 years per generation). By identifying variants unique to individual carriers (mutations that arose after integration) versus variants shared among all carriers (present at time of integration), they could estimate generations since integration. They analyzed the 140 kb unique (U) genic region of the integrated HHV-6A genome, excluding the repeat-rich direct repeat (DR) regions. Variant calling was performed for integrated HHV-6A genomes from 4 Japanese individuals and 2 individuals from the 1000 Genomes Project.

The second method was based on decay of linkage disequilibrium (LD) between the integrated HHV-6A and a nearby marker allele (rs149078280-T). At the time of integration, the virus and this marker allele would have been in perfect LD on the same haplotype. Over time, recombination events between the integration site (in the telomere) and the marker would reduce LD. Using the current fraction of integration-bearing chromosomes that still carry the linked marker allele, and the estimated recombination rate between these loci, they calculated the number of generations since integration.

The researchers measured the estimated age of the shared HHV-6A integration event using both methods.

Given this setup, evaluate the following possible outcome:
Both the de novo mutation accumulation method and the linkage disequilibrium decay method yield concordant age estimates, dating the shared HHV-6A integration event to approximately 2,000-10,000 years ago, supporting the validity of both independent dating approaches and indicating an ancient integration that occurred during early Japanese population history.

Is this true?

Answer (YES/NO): NO